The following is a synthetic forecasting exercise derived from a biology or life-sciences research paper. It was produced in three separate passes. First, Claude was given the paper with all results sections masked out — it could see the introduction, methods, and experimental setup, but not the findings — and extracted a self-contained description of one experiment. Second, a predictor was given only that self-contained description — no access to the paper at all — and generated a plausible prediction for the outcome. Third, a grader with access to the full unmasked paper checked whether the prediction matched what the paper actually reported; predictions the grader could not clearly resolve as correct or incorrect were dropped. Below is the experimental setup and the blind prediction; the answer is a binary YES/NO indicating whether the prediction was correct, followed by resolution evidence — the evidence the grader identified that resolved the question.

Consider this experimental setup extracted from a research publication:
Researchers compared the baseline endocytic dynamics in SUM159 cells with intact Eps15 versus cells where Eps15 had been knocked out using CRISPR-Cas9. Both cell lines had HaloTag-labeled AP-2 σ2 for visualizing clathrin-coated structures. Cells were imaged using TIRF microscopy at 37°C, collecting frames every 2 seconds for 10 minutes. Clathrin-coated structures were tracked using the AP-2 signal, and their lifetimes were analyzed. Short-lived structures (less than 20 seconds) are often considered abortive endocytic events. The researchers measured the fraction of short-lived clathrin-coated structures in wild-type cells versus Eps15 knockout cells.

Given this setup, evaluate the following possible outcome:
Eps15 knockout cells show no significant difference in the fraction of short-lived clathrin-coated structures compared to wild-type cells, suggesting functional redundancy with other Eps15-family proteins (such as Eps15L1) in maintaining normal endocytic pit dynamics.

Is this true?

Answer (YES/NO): NO